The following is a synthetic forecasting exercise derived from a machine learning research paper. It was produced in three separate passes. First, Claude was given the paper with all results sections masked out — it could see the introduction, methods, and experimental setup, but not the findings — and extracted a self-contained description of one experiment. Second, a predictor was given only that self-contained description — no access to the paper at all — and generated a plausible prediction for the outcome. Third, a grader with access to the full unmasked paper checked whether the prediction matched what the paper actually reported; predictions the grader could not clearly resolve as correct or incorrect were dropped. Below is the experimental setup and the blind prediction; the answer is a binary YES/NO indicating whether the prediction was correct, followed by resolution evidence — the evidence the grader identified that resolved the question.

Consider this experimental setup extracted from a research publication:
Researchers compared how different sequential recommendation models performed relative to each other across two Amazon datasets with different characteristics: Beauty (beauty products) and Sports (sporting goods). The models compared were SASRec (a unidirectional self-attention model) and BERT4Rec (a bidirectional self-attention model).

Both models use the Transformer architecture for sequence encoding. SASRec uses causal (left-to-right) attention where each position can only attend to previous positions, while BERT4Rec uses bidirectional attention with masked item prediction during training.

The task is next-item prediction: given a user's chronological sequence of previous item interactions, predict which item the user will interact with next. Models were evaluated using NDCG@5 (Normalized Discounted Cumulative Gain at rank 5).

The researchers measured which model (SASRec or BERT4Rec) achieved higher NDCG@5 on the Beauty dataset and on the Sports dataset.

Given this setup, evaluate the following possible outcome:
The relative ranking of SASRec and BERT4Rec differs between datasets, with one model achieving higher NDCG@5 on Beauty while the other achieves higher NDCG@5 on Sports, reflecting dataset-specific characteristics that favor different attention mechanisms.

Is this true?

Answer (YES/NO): NO